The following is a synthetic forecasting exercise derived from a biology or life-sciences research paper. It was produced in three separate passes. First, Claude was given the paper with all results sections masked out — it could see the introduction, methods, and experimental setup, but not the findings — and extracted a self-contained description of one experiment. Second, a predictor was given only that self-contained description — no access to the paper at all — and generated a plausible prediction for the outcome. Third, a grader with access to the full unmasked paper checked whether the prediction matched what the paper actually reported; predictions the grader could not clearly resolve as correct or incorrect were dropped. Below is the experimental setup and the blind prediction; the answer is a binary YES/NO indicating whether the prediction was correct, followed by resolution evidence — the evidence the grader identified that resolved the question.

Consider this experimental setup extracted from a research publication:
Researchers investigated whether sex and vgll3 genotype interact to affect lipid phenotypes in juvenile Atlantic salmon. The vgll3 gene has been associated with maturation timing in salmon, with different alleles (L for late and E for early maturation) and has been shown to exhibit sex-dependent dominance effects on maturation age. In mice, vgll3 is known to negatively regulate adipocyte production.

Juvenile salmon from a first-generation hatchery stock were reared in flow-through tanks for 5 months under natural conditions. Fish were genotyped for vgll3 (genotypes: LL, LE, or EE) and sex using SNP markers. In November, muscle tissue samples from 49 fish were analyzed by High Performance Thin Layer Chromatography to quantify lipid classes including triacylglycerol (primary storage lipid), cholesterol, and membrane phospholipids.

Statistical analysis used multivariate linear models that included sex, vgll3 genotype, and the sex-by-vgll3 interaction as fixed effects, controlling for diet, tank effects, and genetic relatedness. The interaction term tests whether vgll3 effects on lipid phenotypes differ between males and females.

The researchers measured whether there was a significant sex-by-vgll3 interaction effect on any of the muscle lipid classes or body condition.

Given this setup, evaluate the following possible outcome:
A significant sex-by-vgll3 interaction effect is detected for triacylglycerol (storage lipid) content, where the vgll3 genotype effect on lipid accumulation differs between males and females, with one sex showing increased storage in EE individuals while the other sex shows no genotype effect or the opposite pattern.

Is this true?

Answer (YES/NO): NO